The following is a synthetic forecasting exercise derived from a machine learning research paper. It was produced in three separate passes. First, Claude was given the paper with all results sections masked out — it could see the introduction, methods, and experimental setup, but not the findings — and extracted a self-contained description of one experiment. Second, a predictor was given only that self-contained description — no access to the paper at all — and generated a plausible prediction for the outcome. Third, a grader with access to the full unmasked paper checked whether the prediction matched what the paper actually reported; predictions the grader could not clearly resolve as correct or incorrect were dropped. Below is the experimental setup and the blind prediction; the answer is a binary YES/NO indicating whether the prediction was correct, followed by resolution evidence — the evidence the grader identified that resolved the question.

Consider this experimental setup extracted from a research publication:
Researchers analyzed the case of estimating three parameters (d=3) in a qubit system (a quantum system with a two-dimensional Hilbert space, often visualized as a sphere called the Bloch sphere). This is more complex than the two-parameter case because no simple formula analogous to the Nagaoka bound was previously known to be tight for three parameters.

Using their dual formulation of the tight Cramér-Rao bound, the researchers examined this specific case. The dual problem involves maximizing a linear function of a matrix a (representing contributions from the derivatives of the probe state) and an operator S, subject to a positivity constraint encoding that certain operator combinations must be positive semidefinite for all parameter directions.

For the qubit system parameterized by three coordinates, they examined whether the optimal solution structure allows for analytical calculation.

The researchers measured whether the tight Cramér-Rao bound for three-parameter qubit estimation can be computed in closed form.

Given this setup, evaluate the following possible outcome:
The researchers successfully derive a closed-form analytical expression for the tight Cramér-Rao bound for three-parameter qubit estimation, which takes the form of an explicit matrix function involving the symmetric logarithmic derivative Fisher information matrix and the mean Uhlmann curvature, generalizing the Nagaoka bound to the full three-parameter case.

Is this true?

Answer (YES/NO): NO